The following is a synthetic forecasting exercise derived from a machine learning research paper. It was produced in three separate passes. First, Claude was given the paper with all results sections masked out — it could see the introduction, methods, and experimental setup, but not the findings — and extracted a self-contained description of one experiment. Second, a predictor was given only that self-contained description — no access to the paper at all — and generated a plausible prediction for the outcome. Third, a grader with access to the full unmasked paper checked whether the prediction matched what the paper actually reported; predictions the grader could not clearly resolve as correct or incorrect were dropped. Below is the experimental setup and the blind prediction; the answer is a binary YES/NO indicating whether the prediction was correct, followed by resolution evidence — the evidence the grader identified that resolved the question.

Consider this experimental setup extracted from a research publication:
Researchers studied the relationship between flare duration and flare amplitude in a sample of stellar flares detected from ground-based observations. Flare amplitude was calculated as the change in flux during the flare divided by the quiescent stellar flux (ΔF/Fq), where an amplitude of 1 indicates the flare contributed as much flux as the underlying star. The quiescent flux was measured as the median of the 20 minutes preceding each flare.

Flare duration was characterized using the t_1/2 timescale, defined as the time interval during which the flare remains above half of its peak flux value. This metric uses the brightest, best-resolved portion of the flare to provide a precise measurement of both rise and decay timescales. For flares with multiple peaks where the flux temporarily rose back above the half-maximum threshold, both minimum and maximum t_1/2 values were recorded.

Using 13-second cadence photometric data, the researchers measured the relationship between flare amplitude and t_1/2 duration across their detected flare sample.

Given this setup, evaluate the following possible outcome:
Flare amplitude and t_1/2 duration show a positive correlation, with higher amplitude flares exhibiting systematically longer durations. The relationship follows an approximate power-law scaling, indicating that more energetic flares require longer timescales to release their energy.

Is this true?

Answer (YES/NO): NO